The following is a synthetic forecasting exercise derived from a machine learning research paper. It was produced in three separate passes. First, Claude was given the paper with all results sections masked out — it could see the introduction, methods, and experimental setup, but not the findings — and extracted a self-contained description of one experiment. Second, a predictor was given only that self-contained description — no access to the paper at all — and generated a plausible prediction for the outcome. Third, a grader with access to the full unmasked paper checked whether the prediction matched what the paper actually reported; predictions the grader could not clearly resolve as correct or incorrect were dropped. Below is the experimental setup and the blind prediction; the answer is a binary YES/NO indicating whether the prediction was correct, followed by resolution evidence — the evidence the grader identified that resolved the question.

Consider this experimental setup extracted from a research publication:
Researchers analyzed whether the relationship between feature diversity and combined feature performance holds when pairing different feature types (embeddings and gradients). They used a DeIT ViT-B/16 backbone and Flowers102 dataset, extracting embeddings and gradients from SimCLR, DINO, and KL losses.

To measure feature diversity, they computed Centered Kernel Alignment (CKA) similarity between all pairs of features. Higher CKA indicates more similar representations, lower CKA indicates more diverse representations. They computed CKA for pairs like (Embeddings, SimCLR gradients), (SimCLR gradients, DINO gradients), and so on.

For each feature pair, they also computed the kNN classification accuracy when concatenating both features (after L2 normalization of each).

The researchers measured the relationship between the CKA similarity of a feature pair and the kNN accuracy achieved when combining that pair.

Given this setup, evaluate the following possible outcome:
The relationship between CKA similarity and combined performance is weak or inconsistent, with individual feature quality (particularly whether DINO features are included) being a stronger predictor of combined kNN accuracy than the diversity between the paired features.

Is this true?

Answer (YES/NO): NO